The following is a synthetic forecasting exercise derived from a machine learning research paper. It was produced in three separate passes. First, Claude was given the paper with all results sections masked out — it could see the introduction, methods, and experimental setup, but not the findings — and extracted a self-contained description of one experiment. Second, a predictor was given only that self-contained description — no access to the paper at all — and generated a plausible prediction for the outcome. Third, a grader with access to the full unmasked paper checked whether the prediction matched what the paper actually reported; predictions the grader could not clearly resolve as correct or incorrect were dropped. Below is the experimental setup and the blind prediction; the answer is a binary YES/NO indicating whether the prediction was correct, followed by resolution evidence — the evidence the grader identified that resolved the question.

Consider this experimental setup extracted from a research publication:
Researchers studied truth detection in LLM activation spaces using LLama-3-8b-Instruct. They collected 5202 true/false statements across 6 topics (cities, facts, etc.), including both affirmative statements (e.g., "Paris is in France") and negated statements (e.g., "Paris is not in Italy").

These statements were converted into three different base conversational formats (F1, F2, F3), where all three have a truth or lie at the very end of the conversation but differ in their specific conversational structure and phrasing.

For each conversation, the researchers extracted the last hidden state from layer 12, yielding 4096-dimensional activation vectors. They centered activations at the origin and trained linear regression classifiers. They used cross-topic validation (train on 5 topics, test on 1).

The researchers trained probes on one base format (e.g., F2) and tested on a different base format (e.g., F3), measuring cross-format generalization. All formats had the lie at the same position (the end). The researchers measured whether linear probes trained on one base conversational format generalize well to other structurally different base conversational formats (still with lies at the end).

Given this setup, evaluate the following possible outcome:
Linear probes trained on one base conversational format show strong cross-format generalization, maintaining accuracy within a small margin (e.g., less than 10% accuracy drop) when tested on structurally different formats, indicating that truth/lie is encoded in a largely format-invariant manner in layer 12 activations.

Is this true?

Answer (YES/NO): YES